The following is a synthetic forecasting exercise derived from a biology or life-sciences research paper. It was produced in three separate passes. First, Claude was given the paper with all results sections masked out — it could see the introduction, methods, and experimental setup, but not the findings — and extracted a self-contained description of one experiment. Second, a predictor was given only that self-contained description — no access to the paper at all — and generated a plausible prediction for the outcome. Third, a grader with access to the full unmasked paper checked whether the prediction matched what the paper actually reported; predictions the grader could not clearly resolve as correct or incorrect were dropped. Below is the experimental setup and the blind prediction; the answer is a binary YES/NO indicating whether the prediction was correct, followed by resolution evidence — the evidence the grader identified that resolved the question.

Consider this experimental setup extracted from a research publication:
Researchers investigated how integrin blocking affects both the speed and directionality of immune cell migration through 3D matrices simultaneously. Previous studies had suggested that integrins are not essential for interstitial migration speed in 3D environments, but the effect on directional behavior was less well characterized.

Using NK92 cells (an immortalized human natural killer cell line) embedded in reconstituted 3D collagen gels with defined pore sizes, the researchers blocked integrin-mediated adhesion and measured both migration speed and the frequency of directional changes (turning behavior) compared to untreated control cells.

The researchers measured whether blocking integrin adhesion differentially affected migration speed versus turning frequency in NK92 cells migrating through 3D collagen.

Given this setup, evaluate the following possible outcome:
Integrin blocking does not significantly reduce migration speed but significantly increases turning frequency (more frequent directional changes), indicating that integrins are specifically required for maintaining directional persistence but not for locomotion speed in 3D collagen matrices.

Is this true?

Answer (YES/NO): YES